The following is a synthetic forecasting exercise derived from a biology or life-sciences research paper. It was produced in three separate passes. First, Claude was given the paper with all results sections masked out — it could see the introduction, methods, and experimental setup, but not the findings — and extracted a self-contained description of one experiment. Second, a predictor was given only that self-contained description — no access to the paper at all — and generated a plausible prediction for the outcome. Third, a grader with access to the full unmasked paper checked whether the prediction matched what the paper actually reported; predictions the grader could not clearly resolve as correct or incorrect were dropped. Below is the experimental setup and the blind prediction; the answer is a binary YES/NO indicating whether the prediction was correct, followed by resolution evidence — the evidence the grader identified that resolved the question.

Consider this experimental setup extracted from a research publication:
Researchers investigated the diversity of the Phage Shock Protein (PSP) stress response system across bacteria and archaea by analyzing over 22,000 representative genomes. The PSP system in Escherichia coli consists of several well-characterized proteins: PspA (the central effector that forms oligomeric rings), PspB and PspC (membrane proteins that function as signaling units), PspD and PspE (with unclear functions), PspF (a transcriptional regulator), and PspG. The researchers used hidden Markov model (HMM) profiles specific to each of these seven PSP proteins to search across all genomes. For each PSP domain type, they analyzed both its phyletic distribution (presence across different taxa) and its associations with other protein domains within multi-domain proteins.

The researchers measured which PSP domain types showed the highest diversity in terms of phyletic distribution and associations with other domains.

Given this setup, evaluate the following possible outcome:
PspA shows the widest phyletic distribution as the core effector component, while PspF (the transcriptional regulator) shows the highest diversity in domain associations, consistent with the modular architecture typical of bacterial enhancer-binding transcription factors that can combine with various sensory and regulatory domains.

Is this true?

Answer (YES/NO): NO